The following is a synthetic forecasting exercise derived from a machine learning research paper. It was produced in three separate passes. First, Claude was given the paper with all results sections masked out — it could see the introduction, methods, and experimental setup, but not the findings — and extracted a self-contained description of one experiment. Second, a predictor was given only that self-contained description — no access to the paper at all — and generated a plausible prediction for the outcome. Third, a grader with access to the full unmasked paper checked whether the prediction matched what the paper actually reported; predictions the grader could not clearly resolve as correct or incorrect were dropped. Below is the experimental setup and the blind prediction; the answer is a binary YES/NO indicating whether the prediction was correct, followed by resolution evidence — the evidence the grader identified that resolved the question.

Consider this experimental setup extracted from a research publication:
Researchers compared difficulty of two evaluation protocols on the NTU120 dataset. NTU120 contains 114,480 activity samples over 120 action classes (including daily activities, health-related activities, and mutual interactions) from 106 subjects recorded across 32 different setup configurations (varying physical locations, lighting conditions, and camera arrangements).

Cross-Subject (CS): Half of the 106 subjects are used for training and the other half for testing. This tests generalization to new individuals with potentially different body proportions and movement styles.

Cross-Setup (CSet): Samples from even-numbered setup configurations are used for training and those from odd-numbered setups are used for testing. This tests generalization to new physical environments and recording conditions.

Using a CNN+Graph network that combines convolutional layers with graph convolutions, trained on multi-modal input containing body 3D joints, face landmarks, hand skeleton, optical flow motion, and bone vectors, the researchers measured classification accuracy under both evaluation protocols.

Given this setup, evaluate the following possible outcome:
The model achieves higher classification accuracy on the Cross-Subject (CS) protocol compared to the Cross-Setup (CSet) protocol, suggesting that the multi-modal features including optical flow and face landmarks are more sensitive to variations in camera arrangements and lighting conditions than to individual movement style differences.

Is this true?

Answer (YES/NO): NO